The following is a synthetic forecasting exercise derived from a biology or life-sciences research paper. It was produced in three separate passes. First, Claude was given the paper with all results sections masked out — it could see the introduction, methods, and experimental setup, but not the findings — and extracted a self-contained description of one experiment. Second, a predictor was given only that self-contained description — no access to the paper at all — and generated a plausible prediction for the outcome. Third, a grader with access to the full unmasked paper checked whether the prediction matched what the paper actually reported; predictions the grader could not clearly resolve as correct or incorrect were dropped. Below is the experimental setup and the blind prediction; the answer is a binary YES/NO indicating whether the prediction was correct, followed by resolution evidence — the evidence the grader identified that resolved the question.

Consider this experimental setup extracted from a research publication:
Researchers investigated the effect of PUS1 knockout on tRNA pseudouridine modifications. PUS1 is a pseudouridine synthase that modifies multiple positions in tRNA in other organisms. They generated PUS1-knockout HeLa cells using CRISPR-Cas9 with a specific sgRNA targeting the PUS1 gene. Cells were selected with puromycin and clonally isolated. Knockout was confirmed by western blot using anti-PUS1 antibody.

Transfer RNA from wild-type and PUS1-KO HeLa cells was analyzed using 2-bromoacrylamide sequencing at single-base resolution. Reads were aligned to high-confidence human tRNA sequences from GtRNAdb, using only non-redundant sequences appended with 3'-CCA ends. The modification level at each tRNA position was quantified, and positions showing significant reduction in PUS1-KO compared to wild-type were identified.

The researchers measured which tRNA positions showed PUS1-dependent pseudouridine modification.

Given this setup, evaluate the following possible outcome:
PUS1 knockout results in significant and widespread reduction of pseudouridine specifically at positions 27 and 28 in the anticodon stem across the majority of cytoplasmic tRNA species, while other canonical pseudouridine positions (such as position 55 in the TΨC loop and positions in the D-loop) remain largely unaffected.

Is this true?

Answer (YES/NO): YES